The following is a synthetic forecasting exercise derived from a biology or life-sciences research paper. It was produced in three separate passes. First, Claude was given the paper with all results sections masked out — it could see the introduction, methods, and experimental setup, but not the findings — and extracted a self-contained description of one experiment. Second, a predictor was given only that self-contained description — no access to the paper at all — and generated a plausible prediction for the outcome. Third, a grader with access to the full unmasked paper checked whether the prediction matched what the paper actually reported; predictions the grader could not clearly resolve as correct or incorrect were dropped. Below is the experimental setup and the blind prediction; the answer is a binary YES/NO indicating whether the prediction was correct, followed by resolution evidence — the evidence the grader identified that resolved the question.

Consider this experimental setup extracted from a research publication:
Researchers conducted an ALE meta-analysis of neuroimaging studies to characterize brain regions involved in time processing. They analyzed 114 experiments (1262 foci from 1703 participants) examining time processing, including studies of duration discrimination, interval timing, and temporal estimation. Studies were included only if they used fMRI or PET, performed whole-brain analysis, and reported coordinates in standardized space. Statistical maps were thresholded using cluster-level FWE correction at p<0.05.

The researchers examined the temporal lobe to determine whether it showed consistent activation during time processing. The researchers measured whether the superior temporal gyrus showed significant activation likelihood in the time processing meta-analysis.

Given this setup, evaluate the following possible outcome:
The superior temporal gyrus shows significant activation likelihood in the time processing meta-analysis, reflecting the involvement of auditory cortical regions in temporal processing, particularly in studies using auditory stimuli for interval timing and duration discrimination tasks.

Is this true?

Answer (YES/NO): YES